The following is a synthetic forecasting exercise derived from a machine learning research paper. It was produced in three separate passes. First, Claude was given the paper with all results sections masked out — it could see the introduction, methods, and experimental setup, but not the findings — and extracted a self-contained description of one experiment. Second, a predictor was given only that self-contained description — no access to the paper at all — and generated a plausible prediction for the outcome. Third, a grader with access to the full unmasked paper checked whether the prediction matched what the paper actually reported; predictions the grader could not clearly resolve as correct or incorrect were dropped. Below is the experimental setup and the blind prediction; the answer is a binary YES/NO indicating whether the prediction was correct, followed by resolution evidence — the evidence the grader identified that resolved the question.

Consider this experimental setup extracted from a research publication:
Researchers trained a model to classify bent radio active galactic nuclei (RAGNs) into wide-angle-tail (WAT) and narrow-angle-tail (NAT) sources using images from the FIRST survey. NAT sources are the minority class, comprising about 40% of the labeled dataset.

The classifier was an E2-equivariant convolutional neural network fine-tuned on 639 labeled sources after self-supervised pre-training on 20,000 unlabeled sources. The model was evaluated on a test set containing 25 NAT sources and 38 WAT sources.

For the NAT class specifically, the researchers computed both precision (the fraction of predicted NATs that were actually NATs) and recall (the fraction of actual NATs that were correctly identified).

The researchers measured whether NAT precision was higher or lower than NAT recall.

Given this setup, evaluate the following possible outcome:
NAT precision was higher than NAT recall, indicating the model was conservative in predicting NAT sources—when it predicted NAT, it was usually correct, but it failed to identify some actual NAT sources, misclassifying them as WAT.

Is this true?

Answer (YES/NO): YES